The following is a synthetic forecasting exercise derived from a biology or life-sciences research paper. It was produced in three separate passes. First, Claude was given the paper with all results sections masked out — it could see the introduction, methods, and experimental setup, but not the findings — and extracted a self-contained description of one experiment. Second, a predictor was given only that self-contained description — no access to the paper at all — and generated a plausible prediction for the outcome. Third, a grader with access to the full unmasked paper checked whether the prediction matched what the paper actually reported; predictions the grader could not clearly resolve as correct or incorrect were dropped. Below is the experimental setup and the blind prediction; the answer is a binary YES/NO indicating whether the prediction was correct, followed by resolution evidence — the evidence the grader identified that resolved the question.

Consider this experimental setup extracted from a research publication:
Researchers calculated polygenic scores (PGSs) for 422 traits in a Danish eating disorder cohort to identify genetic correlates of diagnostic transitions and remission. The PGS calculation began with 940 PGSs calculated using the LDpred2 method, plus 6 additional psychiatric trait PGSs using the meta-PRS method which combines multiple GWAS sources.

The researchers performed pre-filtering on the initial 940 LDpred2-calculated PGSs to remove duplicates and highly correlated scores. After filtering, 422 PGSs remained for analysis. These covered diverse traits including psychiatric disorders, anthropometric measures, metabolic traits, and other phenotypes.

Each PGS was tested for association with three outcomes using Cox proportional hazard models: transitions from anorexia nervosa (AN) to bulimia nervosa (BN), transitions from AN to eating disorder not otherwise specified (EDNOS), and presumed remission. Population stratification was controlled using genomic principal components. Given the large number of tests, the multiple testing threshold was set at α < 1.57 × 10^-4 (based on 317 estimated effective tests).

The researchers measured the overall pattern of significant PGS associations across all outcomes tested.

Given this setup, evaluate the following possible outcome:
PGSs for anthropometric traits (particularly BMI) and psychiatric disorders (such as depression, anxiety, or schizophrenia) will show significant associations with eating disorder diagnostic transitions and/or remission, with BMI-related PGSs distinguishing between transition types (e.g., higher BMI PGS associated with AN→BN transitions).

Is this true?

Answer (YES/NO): NO